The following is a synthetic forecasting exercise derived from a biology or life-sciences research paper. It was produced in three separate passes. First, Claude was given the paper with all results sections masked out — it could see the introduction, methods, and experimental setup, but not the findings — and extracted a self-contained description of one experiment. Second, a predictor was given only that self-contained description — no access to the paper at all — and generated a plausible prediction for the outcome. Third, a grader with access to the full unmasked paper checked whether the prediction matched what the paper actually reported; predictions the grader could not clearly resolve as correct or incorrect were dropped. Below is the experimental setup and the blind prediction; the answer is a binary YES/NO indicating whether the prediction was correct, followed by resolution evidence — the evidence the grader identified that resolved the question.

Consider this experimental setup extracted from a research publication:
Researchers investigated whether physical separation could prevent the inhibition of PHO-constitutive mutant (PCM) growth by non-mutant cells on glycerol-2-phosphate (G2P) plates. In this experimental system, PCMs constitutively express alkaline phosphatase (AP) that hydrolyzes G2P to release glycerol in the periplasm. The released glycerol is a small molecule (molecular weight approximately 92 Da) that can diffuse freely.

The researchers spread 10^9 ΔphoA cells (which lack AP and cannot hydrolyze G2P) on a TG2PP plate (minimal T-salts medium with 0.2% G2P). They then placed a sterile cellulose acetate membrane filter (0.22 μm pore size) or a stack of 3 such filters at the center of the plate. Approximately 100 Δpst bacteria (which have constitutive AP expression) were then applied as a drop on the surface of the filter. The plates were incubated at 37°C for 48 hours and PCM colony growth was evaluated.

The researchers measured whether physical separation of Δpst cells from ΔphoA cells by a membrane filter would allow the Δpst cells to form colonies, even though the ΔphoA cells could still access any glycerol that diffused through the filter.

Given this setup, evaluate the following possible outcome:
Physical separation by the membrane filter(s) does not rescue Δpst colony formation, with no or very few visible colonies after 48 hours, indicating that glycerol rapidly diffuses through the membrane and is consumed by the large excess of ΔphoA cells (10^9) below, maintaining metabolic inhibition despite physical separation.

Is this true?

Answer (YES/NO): YES